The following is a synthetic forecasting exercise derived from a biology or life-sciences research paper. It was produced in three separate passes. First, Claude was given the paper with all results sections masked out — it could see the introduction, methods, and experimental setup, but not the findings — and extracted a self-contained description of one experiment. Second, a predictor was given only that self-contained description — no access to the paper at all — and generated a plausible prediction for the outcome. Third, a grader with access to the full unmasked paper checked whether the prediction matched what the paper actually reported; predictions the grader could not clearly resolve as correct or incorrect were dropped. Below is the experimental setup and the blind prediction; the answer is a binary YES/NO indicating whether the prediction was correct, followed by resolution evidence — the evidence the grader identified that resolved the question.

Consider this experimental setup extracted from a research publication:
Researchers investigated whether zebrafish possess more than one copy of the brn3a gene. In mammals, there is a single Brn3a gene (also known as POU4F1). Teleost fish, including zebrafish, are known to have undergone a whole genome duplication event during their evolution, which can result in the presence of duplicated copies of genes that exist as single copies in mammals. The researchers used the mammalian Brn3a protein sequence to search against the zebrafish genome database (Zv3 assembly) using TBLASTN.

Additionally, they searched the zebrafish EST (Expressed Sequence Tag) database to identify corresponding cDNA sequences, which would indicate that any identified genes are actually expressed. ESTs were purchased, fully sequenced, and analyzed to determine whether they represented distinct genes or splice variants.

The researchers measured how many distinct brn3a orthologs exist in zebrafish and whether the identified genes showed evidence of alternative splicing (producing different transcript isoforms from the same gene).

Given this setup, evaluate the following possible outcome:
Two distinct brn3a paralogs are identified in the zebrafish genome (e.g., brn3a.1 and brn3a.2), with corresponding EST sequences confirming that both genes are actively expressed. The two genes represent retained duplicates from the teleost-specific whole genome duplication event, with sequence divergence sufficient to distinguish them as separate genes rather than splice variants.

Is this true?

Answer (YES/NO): YES